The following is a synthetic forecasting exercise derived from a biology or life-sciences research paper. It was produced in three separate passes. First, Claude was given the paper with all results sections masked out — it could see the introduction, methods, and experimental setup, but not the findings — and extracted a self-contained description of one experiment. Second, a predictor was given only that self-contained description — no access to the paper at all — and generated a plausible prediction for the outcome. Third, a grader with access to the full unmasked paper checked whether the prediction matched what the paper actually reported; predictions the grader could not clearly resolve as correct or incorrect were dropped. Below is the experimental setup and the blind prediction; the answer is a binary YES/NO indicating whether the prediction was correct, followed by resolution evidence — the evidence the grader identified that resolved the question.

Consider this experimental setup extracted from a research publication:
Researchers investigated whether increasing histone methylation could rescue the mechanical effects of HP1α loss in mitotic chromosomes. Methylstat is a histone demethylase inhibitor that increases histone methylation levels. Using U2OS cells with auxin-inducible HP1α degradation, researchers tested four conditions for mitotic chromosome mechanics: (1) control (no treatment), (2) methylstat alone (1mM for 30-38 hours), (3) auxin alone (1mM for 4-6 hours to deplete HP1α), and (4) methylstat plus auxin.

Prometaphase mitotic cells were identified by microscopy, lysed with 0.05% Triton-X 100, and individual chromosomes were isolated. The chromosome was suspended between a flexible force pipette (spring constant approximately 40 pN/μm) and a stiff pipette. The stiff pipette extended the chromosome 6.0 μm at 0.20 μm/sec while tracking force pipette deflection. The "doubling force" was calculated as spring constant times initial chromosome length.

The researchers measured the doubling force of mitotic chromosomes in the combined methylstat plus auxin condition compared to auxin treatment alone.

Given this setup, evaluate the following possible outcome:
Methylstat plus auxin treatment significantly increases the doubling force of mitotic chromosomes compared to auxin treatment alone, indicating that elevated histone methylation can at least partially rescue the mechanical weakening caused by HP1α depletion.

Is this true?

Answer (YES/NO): YES